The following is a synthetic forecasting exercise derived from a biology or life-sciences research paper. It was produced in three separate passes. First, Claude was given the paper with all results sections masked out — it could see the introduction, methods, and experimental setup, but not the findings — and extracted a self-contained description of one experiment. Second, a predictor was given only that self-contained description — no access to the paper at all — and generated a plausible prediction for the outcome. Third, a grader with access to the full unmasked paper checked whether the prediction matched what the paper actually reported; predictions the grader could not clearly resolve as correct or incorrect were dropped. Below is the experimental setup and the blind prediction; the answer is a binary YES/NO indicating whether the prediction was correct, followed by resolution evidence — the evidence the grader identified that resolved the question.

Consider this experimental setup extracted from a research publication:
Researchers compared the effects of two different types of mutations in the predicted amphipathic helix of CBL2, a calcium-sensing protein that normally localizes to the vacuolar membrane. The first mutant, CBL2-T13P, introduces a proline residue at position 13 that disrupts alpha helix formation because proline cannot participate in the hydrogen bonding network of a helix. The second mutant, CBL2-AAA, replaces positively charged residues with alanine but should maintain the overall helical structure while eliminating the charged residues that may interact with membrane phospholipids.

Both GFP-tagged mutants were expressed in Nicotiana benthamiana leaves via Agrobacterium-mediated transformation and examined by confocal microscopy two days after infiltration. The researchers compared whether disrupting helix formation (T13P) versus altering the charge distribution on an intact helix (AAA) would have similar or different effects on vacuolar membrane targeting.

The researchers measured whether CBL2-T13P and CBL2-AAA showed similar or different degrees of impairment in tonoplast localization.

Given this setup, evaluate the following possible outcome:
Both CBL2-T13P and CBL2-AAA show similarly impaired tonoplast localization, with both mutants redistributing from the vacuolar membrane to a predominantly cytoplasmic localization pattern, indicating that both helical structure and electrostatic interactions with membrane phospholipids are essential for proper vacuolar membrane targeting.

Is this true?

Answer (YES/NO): NO